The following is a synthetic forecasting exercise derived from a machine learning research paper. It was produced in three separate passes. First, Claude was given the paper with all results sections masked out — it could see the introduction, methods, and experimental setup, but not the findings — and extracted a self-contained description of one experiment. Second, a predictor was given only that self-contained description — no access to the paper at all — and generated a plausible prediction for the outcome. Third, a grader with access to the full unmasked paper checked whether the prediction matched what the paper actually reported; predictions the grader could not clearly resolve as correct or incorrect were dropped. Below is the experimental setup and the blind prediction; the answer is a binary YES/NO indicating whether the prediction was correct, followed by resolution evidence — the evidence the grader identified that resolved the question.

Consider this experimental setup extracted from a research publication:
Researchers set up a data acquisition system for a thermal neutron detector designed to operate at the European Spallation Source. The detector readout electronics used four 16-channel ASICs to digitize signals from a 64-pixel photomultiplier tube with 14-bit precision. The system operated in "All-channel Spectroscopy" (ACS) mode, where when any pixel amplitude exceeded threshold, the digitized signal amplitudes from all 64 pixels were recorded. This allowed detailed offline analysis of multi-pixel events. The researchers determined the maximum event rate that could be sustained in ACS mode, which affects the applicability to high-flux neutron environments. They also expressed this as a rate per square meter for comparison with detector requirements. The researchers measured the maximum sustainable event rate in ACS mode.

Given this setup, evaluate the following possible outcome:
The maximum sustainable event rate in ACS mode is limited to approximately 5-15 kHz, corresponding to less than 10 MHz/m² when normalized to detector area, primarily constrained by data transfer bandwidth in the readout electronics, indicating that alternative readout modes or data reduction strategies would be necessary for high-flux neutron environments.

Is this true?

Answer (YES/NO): YES